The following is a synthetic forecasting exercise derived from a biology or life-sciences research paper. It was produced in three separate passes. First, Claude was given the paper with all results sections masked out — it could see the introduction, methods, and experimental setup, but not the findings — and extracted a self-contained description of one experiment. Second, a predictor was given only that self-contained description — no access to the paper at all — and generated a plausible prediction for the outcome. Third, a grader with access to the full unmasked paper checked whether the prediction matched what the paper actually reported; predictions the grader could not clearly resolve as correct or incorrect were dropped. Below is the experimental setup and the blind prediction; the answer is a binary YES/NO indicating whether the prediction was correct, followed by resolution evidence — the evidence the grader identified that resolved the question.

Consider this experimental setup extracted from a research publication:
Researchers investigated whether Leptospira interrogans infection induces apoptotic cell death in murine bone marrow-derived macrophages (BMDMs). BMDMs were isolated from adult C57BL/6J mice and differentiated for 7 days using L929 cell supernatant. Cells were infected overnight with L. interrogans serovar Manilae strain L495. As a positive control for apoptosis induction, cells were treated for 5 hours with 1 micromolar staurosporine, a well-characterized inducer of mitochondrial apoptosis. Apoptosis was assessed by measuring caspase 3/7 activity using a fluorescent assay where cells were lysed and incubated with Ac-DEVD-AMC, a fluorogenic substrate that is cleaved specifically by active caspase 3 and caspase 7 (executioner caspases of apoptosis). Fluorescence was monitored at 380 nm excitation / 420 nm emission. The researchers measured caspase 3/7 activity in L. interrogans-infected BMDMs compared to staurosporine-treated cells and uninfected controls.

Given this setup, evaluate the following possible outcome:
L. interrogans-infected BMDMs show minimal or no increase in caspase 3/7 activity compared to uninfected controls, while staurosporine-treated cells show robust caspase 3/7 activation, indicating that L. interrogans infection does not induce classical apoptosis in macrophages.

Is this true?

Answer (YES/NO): YES